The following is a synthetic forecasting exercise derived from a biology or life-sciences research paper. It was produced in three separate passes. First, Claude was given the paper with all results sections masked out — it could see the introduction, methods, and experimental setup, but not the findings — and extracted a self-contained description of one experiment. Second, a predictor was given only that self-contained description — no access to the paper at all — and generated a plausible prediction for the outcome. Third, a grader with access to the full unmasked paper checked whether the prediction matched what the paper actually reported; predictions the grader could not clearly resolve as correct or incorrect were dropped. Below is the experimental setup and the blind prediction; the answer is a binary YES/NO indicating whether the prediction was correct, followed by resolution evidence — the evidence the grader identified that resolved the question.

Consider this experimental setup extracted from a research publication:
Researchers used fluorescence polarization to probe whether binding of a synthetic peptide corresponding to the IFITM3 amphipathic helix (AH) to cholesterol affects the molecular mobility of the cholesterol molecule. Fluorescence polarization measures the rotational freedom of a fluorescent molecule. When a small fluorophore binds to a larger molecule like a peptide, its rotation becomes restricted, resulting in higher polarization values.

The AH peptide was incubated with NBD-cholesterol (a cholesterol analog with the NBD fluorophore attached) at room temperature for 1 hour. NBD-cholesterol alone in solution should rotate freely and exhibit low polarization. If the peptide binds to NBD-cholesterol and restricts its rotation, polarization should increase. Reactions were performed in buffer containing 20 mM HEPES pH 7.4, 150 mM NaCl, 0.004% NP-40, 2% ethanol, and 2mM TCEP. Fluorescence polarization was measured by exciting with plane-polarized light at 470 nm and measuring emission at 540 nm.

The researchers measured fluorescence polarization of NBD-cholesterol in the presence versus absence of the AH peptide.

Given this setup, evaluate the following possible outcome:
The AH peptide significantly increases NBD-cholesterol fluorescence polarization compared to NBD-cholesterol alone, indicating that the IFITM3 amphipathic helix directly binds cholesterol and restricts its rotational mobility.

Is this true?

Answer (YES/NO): YES